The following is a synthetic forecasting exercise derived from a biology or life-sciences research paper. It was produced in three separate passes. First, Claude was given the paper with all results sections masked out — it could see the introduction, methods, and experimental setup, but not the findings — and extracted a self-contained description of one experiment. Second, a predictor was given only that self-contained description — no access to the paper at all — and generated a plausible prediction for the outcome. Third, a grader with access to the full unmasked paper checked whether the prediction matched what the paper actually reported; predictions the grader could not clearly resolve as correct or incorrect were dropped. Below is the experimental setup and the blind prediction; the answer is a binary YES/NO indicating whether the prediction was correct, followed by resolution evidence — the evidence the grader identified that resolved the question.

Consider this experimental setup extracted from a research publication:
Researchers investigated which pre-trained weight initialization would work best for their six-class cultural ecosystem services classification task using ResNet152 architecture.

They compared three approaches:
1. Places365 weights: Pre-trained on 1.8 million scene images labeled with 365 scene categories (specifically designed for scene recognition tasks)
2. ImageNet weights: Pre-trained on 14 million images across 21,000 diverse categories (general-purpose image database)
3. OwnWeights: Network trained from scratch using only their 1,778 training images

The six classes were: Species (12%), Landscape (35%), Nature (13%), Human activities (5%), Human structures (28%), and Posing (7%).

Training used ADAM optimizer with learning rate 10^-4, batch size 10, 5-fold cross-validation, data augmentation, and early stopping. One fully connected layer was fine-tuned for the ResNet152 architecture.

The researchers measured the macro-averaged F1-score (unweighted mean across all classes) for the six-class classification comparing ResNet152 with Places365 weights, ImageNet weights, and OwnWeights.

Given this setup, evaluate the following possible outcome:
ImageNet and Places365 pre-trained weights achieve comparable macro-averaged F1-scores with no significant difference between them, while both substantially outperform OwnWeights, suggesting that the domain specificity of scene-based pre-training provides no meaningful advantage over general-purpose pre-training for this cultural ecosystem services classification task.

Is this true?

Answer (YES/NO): NO